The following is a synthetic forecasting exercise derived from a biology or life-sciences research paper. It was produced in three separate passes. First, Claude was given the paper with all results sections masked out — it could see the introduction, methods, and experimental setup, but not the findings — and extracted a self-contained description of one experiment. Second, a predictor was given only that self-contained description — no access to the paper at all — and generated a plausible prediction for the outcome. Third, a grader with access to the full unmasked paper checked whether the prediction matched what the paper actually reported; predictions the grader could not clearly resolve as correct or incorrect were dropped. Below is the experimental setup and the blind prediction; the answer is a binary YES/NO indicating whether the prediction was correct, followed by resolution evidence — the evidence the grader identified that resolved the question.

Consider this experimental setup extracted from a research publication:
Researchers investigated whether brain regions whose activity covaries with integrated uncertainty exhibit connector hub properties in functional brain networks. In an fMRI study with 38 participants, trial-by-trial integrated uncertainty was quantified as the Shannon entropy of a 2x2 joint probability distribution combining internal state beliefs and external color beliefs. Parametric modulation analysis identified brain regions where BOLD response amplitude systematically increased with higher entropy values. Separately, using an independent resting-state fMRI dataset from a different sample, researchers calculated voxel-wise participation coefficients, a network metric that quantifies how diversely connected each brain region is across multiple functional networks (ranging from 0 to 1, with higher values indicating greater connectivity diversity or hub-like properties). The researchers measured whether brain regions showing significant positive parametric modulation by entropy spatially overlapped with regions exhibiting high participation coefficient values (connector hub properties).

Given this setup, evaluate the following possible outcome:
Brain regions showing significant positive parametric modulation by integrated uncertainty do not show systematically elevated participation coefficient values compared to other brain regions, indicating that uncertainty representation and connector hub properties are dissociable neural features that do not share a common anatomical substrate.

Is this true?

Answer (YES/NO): NO